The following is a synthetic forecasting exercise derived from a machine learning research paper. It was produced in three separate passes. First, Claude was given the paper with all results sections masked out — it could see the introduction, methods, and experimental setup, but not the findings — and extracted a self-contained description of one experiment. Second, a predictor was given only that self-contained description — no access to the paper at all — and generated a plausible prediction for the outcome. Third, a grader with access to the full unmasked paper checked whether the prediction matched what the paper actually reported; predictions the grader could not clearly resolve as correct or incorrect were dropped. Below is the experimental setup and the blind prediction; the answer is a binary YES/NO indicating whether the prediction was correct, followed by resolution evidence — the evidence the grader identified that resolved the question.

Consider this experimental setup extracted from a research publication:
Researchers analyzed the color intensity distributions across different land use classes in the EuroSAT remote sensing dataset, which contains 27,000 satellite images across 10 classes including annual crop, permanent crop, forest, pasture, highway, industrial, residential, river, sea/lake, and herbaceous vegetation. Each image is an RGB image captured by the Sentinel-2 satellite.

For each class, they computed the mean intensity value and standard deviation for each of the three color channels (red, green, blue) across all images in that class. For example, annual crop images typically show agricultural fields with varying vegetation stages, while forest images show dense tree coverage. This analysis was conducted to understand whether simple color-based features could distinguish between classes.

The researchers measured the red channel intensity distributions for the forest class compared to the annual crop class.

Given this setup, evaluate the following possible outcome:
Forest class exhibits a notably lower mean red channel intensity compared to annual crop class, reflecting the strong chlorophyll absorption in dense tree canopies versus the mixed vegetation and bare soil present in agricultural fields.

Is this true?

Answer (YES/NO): YES